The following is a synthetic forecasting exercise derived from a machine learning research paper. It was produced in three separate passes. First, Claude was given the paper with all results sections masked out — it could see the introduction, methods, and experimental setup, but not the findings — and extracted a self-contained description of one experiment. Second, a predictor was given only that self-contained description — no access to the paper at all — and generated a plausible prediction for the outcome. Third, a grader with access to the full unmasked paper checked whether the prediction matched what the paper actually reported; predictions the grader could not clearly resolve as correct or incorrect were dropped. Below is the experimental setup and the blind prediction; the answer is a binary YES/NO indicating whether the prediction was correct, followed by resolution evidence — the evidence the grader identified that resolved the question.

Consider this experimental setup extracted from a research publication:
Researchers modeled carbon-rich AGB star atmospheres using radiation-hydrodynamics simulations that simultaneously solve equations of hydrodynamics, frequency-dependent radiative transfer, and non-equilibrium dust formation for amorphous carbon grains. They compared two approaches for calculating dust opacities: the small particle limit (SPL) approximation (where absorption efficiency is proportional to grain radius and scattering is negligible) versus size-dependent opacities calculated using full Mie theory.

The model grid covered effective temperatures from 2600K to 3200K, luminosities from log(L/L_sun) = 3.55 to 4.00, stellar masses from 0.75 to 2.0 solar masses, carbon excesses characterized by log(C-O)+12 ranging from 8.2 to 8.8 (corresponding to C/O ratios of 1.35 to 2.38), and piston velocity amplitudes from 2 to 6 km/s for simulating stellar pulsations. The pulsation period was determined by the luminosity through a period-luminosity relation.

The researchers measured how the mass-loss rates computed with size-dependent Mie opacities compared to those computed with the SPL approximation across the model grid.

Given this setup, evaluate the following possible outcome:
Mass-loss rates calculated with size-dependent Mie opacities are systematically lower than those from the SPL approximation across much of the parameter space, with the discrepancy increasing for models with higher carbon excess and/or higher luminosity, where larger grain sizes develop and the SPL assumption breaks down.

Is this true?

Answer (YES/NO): NO